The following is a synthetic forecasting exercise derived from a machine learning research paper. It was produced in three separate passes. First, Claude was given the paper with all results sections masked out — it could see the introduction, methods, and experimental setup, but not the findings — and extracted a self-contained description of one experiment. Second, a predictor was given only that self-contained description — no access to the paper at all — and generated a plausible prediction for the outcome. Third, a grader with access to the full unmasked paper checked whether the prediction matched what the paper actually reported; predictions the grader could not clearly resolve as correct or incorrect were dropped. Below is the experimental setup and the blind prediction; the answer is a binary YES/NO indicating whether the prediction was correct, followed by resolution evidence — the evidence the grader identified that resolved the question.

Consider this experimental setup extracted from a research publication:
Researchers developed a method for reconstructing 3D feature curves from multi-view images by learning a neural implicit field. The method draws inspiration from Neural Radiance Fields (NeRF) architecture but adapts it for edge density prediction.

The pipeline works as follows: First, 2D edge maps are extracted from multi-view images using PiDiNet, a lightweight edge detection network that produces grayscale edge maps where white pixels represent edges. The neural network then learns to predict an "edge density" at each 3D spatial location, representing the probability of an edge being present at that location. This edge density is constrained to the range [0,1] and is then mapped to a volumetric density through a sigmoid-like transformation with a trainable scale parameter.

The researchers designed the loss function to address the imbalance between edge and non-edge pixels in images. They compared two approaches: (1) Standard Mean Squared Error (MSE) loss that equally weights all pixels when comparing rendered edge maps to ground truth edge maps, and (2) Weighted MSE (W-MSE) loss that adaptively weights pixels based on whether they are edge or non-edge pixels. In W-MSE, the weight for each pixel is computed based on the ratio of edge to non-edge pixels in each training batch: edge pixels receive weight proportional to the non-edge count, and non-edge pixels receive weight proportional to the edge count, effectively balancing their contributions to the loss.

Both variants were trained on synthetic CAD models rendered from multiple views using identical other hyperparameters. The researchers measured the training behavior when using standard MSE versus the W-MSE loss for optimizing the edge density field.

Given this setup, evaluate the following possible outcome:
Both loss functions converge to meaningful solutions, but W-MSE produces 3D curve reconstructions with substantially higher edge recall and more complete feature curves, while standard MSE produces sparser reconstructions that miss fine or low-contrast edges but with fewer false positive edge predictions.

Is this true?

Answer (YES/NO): NO